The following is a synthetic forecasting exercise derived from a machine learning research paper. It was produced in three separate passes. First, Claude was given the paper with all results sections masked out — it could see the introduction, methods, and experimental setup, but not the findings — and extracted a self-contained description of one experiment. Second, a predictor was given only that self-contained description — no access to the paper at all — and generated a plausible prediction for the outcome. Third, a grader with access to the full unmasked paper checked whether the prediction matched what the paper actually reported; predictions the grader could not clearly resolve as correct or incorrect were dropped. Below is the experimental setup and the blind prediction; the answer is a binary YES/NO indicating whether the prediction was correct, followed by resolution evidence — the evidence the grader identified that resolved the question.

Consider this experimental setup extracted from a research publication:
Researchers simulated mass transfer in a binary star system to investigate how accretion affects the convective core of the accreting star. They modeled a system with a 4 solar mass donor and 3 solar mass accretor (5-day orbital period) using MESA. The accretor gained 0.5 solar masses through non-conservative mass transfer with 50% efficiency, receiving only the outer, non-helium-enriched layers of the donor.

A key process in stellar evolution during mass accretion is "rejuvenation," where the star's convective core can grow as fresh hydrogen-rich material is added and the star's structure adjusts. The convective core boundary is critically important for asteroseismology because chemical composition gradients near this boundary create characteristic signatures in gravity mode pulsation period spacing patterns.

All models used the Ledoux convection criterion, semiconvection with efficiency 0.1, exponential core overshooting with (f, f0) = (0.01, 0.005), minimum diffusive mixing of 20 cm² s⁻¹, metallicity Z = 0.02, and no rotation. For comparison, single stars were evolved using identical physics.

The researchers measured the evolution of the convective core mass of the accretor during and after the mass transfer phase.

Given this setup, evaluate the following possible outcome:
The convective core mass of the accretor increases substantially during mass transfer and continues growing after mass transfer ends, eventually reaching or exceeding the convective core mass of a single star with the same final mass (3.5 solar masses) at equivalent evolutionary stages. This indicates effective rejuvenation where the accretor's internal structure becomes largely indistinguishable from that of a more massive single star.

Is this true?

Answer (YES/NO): NO